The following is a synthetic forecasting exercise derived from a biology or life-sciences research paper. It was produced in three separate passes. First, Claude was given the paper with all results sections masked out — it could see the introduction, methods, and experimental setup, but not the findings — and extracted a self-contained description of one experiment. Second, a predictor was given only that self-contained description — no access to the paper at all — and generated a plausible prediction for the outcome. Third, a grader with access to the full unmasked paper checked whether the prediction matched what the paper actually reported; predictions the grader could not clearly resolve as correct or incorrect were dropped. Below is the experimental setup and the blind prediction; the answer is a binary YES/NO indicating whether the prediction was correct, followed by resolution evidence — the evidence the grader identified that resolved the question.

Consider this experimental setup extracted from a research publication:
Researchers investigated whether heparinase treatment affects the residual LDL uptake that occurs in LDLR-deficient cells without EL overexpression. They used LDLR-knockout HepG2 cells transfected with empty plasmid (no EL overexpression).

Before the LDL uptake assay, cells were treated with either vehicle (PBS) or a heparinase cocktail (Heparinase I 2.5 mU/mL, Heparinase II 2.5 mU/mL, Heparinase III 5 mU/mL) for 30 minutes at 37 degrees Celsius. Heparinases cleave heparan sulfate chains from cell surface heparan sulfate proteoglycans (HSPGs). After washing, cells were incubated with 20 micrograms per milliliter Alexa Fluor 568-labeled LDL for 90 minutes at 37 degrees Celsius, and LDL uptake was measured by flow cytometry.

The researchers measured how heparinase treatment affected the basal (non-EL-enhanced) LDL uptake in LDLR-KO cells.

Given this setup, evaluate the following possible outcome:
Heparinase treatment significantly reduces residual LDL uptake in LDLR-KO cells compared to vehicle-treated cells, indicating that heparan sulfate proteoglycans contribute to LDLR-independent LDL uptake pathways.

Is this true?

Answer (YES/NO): YES